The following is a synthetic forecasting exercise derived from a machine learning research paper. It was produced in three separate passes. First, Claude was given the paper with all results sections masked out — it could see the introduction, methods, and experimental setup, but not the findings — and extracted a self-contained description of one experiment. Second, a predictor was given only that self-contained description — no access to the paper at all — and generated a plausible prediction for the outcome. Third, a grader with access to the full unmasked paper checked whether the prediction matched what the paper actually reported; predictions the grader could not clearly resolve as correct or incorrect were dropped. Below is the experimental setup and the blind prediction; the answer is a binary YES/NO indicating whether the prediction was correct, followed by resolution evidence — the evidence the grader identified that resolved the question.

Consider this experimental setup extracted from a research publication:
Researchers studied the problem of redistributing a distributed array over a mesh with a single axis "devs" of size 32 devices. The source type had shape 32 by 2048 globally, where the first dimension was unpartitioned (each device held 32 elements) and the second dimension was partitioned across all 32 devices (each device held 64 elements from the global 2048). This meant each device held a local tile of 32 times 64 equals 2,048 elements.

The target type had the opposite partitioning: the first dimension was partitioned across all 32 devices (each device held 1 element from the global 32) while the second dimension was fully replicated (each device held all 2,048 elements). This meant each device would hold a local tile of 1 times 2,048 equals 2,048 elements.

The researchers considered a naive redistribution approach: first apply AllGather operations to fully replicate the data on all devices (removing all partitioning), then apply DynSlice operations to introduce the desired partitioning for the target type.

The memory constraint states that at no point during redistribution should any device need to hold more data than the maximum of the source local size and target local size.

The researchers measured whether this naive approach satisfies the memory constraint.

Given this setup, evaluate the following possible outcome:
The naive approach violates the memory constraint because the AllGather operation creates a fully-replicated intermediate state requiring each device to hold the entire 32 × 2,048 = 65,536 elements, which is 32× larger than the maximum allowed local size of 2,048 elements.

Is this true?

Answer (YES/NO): YES